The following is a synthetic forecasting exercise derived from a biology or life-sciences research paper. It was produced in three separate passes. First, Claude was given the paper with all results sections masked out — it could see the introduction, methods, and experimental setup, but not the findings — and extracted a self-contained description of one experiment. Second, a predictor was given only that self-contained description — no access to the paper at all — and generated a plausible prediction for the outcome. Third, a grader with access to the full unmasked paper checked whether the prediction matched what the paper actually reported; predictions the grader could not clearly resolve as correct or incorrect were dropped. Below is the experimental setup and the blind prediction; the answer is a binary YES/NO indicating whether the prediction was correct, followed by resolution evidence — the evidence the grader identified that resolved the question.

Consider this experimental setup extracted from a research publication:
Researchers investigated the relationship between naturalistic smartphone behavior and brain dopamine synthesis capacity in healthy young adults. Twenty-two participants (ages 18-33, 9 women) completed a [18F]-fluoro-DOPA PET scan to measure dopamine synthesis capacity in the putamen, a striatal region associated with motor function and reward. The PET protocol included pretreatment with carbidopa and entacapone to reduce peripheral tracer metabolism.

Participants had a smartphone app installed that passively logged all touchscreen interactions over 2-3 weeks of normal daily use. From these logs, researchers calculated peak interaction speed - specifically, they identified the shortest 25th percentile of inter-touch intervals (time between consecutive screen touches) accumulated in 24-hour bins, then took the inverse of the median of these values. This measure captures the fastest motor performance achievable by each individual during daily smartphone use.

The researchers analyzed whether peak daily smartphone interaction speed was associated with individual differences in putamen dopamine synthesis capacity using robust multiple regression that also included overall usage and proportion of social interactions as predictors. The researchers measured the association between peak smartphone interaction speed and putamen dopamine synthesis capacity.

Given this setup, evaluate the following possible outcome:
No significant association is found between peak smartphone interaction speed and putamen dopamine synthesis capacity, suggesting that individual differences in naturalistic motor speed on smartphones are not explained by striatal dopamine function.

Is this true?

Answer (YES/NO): YES